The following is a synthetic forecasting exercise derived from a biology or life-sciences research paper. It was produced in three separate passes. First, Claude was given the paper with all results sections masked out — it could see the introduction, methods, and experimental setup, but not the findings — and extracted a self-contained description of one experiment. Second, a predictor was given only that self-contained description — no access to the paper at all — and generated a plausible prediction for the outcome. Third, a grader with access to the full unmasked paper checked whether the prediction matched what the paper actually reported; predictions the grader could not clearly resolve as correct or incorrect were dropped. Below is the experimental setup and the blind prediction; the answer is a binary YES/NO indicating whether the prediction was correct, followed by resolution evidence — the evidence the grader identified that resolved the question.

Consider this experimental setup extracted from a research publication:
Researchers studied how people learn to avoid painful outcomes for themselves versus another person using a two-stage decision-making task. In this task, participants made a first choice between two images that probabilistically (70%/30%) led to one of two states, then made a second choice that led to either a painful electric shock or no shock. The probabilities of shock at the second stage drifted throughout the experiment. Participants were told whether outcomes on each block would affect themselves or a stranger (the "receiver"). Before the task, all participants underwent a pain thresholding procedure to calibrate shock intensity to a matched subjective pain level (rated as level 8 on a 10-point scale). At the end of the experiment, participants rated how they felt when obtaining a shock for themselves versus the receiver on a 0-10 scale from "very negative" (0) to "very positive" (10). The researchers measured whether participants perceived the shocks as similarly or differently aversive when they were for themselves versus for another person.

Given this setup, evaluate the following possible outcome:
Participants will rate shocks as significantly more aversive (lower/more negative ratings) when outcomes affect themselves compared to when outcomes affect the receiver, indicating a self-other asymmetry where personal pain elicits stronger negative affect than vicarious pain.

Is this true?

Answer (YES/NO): NO